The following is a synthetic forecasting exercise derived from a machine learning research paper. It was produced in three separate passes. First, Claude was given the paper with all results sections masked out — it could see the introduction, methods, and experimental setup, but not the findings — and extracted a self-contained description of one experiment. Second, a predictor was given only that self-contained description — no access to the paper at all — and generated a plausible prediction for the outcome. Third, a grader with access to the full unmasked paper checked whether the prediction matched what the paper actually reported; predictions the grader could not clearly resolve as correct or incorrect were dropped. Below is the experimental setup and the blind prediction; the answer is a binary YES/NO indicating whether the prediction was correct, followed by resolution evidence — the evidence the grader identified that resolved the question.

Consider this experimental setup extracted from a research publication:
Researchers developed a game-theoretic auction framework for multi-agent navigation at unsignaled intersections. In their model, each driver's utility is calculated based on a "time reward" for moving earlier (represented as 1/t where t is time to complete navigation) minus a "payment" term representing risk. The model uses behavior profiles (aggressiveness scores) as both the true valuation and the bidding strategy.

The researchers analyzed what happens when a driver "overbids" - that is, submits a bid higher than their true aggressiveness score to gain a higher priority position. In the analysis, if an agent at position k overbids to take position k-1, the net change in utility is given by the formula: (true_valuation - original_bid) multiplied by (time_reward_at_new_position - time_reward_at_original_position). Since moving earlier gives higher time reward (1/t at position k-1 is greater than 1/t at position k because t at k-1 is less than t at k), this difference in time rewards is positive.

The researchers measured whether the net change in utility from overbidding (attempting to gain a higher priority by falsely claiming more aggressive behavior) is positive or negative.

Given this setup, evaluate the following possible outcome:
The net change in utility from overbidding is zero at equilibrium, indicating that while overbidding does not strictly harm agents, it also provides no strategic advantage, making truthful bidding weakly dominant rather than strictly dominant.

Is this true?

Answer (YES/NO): NO